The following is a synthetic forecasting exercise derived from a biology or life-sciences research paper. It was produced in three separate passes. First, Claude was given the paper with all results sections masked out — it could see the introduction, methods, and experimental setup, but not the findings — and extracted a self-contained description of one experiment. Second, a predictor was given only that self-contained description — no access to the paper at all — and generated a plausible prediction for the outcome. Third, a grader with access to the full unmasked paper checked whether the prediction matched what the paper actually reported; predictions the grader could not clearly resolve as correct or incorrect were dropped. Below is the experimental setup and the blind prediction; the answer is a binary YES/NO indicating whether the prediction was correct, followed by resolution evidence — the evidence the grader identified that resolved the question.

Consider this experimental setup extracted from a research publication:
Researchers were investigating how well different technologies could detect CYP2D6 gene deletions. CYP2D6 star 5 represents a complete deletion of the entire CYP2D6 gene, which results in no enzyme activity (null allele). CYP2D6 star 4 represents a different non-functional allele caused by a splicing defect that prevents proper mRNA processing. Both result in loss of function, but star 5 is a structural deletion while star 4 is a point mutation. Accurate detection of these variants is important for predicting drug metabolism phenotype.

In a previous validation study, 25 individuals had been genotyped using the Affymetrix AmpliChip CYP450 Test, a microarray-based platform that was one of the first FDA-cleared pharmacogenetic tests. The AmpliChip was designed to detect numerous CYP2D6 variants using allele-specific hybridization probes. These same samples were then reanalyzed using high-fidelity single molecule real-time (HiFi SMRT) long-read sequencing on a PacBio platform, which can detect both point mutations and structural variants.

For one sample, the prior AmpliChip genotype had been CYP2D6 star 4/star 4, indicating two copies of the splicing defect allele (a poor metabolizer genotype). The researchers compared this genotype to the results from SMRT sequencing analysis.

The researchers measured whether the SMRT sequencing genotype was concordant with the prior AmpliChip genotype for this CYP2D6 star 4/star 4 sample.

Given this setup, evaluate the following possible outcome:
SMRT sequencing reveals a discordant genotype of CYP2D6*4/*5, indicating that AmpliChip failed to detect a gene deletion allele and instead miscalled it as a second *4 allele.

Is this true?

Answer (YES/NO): YES